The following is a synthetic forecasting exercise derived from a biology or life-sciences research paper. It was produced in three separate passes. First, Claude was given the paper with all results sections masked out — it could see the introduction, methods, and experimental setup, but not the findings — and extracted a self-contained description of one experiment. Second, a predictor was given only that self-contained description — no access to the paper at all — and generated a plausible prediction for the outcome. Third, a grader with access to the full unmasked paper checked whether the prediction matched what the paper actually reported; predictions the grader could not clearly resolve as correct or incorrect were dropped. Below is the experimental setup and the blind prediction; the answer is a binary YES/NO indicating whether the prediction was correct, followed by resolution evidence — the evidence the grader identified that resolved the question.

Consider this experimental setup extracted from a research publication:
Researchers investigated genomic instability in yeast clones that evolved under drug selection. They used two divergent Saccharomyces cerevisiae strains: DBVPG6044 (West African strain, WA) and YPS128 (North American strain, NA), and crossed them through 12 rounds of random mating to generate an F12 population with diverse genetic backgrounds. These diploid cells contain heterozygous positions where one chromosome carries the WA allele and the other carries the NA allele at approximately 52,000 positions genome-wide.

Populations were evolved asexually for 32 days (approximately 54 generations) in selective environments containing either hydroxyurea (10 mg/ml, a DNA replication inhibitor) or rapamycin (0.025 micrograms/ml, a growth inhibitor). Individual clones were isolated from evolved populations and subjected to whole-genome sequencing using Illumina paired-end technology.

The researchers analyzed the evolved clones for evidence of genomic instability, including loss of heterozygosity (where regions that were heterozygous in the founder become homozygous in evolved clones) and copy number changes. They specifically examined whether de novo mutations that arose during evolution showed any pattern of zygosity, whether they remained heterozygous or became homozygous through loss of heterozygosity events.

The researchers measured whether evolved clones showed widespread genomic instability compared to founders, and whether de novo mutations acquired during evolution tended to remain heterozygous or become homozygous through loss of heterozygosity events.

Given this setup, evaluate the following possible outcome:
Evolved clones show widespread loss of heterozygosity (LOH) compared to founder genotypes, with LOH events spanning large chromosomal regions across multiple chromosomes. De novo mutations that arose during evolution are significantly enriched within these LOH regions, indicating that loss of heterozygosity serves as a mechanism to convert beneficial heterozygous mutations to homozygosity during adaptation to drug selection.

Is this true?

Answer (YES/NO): NO